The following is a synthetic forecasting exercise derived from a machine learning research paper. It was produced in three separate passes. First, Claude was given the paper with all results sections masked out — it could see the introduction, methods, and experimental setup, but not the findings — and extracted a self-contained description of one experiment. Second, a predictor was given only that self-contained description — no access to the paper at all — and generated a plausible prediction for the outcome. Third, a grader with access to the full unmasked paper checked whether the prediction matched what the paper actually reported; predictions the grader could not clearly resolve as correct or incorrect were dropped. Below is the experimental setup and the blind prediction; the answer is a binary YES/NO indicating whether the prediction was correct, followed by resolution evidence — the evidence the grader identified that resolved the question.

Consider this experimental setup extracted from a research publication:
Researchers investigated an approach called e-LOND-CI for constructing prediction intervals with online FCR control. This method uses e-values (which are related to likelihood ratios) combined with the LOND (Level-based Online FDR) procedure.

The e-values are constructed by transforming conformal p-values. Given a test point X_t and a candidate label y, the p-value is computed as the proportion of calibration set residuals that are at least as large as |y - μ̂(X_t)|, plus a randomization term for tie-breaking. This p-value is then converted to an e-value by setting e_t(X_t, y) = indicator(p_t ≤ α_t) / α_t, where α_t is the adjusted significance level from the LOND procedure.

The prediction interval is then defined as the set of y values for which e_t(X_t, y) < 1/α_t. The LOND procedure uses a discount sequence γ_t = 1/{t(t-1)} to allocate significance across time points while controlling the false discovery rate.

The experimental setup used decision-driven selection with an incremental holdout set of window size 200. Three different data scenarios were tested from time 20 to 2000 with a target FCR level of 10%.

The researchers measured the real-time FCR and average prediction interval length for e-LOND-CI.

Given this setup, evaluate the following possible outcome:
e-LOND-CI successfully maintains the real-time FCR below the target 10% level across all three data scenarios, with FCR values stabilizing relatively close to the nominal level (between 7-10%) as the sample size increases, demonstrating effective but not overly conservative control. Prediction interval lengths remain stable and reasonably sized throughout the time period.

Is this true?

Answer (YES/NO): NO